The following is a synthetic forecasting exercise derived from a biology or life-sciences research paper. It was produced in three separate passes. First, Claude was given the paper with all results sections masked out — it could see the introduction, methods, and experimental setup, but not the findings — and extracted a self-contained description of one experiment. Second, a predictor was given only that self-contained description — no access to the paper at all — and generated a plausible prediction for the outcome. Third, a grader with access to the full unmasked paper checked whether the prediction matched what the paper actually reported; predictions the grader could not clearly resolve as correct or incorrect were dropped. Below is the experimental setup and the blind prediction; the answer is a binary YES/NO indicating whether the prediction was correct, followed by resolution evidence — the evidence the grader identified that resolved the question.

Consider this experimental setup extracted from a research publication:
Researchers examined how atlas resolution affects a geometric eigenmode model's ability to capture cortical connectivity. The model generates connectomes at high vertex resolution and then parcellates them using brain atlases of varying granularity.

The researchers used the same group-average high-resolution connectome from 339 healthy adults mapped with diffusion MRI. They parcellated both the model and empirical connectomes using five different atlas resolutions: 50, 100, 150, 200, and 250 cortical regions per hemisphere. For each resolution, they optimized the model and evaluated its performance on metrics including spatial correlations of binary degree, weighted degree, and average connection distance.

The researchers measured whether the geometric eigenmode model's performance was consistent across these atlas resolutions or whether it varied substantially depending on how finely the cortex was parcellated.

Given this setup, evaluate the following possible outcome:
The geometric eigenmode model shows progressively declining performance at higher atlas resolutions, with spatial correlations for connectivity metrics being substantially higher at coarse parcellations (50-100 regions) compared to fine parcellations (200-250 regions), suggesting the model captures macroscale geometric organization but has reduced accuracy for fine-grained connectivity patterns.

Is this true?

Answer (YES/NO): NO